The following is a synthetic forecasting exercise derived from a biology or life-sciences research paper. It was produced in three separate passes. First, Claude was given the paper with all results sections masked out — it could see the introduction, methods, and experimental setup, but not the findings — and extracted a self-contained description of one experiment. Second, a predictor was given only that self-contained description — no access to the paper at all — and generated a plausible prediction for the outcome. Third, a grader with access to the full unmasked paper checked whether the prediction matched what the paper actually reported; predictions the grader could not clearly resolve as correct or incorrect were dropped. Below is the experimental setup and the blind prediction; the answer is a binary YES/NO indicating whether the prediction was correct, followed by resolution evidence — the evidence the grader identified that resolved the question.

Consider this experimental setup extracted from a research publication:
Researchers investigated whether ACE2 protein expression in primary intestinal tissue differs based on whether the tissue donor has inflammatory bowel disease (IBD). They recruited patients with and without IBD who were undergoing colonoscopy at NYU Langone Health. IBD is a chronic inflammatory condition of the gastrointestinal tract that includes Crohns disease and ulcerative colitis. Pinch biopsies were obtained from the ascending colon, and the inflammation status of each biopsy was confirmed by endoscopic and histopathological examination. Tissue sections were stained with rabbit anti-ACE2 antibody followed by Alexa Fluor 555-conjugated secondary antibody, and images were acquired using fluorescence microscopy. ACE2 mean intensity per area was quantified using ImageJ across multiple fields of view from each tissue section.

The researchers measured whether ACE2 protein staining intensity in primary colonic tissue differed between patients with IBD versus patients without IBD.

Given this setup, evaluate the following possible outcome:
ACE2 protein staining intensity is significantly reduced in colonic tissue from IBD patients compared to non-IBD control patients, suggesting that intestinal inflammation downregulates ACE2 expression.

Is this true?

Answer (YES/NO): YES